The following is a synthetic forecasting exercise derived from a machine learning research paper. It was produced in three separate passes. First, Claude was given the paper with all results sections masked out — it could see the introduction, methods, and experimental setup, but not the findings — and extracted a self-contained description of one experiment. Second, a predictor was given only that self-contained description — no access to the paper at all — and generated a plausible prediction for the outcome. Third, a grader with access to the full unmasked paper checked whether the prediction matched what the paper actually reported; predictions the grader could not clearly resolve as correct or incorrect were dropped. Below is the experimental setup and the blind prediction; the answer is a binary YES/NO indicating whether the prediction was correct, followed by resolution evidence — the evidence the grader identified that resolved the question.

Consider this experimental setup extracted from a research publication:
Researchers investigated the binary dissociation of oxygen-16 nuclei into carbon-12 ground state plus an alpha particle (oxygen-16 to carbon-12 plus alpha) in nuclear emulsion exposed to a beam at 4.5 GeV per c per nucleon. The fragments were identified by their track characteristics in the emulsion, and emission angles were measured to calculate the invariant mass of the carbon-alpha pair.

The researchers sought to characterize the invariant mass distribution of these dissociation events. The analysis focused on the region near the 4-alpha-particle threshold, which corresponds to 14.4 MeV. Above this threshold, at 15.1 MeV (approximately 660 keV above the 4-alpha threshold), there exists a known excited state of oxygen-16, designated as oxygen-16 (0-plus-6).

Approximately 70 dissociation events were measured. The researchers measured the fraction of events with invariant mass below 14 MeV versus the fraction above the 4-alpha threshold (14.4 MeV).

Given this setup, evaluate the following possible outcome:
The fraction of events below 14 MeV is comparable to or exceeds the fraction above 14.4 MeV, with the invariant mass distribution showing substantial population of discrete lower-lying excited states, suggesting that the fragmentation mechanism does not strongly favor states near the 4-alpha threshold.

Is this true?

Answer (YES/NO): YES